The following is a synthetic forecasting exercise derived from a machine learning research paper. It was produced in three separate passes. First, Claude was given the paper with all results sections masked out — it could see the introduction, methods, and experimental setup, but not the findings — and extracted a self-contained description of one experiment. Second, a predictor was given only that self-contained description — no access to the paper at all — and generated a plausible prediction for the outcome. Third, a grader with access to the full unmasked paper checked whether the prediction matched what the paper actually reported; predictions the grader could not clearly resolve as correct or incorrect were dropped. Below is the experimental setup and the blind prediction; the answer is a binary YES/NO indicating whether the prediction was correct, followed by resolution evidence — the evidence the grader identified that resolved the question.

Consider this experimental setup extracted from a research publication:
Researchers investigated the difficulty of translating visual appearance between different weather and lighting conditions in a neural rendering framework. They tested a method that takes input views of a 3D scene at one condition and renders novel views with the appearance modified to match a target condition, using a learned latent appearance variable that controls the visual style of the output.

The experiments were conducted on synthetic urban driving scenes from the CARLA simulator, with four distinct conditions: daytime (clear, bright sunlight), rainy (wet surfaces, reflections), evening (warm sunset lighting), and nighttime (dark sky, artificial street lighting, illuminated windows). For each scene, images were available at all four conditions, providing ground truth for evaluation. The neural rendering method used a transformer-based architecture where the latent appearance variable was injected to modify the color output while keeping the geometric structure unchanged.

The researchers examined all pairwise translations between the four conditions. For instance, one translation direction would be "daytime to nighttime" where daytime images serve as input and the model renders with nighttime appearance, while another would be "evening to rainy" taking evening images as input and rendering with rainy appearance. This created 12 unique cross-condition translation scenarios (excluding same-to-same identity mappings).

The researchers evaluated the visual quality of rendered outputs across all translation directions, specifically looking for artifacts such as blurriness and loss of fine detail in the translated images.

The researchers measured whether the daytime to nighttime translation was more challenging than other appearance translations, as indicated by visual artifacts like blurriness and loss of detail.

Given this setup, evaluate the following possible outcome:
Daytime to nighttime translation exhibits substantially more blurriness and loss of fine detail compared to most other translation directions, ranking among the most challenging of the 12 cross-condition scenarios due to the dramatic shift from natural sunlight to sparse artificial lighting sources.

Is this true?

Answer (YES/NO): YES